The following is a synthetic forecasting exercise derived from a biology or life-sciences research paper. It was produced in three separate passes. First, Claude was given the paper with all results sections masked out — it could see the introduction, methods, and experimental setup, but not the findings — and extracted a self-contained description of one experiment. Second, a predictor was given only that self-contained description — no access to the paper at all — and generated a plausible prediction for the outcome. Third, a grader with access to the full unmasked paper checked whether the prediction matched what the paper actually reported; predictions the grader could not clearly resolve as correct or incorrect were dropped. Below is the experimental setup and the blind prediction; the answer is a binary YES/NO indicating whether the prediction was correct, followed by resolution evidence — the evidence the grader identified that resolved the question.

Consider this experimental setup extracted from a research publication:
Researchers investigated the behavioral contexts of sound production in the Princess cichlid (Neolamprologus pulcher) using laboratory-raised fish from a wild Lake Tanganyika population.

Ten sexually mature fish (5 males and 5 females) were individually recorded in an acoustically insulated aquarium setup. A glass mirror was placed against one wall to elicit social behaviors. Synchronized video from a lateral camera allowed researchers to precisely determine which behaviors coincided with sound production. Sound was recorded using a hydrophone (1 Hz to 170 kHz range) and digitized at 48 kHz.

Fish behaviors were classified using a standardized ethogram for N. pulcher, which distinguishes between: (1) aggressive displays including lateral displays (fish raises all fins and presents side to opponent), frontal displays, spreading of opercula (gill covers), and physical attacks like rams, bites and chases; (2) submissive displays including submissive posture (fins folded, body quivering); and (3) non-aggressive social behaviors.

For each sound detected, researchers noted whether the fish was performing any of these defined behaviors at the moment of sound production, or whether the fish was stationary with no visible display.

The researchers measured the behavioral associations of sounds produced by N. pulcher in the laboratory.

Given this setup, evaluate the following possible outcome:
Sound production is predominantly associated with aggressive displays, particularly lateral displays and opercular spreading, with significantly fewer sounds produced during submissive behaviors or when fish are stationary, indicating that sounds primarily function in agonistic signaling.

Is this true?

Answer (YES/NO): YES